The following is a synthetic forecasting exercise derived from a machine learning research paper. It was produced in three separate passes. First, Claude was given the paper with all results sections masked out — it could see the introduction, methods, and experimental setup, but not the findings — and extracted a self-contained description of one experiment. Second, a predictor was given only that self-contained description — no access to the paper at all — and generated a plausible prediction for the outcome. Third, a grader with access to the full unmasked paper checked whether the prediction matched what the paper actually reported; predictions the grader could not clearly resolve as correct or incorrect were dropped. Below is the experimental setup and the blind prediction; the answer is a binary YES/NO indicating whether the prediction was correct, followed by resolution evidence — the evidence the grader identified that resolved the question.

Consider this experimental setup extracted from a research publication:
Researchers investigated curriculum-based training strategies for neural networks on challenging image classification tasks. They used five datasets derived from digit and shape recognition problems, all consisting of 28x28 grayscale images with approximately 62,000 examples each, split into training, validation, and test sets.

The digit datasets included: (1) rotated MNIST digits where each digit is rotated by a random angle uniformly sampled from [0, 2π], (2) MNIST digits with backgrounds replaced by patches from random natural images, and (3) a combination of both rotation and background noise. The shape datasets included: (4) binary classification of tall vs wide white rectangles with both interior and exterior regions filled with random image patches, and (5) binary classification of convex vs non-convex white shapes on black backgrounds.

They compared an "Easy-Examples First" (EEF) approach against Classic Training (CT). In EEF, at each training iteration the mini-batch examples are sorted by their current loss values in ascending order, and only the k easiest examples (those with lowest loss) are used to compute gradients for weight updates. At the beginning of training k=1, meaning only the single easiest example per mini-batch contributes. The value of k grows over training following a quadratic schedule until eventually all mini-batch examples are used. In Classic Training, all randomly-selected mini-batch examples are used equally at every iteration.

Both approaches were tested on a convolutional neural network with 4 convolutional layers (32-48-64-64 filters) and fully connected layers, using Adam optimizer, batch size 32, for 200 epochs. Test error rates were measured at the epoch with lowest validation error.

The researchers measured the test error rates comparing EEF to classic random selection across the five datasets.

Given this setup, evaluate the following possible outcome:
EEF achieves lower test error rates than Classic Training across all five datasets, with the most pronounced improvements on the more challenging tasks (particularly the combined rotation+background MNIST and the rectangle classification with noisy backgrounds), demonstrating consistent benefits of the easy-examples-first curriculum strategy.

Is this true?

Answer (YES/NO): NO